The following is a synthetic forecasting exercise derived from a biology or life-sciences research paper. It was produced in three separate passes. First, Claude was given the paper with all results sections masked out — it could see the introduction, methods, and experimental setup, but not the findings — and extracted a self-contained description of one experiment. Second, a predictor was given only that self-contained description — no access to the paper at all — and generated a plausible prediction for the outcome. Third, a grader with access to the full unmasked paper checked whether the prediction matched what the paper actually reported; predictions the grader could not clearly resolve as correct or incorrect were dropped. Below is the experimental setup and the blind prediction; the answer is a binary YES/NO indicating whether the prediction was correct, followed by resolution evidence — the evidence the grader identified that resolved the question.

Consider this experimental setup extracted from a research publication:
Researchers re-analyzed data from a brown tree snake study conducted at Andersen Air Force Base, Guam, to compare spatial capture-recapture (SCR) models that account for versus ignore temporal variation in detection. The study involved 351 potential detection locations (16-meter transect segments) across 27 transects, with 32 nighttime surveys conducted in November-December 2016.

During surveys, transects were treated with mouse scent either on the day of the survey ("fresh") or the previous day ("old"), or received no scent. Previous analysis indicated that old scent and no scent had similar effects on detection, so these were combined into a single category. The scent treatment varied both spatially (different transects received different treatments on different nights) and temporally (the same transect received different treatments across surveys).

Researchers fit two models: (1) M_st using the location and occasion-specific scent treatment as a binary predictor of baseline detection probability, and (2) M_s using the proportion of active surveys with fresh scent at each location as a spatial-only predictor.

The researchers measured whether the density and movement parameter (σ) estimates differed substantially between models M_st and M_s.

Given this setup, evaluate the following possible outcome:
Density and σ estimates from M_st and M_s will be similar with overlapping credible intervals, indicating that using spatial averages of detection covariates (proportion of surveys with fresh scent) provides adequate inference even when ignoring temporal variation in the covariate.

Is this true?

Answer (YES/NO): YES